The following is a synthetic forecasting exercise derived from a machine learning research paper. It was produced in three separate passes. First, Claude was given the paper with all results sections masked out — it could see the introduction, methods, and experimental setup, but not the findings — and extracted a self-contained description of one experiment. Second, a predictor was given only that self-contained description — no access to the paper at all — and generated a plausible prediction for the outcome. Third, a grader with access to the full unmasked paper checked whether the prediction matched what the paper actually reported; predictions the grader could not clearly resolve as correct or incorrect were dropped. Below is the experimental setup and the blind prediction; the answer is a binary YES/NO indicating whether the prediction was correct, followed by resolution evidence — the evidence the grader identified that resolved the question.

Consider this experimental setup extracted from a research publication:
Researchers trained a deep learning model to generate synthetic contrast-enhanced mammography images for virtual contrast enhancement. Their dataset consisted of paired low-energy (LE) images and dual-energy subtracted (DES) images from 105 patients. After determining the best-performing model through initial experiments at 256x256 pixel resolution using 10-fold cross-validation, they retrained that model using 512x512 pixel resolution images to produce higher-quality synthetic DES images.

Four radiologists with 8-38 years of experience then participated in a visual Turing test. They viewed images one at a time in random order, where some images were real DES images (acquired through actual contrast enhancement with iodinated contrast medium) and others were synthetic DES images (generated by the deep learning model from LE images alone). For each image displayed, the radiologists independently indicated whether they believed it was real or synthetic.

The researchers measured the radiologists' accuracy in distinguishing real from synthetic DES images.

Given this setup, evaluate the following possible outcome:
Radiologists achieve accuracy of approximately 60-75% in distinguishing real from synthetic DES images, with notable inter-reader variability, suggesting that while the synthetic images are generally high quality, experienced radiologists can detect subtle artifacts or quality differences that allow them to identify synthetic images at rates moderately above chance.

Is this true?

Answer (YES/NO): NO